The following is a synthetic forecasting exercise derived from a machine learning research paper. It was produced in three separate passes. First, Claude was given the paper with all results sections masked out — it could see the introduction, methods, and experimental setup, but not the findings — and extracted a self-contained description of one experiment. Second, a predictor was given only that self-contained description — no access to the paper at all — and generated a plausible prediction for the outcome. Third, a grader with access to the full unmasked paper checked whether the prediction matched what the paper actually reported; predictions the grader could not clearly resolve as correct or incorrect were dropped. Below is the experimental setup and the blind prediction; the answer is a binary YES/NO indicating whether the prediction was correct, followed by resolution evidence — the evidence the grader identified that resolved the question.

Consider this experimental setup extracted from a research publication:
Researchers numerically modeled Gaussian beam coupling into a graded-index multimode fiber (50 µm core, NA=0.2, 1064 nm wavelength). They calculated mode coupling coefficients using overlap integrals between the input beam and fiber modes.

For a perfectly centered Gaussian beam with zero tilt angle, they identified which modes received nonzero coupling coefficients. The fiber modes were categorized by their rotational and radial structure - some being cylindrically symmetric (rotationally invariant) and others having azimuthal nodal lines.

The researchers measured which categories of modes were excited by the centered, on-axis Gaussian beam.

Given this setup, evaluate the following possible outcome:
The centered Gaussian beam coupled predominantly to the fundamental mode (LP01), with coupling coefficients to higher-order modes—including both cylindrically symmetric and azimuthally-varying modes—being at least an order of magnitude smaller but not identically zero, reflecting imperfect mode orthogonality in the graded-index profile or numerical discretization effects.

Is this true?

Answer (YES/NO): NO